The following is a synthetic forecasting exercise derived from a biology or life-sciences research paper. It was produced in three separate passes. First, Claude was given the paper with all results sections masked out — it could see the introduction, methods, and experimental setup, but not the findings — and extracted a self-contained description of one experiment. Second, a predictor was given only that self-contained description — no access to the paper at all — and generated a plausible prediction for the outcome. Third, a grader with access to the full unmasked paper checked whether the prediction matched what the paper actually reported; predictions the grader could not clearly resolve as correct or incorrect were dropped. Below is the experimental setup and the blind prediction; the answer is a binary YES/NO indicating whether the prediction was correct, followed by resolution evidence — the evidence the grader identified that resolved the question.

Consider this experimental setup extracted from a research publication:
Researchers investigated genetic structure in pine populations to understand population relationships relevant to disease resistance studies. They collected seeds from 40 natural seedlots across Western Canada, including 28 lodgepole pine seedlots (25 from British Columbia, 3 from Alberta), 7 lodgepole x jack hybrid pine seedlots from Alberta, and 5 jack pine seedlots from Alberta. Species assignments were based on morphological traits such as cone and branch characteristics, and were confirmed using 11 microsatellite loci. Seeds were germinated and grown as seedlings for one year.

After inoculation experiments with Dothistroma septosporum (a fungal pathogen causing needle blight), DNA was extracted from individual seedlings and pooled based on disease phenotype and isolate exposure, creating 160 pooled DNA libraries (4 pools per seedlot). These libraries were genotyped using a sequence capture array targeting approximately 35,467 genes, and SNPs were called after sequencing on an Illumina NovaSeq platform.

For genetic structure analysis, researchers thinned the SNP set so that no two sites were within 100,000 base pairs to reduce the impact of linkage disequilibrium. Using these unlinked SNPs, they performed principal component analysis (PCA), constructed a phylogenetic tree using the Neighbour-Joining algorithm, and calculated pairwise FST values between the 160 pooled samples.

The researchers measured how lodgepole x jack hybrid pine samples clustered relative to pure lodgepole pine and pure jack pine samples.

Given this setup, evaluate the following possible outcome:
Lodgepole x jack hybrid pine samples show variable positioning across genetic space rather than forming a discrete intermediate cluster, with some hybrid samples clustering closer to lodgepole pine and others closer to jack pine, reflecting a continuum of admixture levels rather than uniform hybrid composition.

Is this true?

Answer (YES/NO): NO